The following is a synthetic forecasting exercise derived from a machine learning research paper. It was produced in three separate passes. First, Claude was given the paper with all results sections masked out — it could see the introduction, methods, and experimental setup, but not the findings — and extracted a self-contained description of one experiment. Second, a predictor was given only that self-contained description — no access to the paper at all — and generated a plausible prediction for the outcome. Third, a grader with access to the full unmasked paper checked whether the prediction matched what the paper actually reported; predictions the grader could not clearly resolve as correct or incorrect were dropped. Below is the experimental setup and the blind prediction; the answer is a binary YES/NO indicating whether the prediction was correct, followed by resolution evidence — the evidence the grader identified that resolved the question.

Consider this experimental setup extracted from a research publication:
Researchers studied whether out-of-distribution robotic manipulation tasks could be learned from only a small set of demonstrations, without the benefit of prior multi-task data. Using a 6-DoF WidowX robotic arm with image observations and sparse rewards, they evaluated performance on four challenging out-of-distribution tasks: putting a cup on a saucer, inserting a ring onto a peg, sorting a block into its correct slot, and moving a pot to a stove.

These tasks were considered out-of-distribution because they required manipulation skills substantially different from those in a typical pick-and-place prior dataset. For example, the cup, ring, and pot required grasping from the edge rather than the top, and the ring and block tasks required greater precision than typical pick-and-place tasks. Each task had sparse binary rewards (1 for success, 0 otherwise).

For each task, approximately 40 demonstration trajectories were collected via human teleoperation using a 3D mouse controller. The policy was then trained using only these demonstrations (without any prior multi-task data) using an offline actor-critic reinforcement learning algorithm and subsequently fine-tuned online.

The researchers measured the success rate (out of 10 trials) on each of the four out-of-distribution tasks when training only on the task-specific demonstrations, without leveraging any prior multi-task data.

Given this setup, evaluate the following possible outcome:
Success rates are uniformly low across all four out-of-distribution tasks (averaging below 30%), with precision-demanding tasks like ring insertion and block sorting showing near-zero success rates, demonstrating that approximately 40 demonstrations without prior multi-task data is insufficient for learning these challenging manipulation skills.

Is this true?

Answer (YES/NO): YES